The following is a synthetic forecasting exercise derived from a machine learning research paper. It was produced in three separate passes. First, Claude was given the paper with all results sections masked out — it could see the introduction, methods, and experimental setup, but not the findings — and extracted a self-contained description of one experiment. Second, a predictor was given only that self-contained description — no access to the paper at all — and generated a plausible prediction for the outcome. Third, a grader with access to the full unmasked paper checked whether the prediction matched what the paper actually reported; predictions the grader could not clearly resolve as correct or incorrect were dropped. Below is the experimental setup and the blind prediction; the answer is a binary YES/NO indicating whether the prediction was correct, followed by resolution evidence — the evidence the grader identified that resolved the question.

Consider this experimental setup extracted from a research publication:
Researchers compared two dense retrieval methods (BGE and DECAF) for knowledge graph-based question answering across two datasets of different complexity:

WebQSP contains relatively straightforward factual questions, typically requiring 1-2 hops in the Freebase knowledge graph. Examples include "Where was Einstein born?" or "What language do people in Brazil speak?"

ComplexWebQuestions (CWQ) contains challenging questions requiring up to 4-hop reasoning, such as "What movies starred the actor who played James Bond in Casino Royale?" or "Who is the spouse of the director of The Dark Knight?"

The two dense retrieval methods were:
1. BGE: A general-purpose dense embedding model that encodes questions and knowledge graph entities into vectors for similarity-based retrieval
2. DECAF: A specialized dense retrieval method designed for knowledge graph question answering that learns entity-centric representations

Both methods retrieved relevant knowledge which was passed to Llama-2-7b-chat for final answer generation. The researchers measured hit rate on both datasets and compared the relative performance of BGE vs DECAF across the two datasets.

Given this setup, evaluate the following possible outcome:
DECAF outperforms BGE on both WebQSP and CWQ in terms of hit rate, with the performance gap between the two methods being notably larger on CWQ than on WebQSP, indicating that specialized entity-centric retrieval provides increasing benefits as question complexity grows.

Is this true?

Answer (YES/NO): NO